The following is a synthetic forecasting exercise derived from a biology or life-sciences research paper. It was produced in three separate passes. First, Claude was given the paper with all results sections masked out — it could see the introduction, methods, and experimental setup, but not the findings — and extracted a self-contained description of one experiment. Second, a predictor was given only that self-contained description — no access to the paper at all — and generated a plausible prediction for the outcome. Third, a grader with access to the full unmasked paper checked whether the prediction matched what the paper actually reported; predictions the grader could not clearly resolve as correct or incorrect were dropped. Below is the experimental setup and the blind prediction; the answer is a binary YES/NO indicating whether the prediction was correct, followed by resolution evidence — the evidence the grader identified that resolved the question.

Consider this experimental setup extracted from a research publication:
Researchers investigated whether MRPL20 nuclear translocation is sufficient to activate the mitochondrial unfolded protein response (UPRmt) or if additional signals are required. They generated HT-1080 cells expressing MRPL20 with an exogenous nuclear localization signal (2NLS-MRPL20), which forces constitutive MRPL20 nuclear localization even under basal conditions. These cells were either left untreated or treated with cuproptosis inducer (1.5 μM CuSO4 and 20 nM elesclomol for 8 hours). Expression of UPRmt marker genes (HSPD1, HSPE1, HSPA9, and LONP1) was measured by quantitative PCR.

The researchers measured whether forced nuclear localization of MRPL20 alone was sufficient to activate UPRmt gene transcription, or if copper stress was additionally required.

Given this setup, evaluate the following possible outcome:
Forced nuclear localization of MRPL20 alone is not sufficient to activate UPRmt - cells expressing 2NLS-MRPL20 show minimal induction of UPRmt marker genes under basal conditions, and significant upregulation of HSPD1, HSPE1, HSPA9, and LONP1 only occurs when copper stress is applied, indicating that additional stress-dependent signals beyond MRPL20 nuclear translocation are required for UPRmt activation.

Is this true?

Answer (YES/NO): YES